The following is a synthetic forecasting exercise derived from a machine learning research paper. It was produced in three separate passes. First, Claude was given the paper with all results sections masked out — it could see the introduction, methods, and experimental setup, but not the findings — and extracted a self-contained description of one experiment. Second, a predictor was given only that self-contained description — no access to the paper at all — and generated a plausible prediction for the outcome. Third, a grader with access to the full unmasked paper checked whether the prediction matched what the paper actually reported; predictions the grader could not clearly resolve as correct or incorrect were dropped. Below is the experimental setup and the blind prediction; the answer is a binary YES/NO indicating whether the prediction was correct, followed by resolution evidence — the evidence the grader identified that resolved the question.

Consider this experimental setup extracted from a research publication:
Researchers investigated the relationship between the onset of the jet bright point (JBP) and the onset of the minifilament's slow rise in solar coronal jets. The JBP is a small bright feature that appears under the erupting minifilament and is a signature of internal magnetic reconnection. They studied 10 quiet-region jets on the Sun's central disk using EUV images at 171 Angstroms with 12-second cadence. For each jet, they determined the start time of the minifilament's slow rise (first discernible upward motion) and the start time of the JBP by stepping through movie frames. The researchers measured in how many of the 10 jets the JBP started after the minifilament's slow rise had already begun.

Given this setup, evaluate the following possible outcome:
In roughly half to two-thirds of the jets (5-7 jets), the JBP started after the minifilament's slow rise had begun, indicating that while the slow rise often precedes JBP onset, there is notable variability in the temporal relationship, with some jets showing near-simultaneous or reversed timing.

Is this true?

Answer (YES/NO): NO